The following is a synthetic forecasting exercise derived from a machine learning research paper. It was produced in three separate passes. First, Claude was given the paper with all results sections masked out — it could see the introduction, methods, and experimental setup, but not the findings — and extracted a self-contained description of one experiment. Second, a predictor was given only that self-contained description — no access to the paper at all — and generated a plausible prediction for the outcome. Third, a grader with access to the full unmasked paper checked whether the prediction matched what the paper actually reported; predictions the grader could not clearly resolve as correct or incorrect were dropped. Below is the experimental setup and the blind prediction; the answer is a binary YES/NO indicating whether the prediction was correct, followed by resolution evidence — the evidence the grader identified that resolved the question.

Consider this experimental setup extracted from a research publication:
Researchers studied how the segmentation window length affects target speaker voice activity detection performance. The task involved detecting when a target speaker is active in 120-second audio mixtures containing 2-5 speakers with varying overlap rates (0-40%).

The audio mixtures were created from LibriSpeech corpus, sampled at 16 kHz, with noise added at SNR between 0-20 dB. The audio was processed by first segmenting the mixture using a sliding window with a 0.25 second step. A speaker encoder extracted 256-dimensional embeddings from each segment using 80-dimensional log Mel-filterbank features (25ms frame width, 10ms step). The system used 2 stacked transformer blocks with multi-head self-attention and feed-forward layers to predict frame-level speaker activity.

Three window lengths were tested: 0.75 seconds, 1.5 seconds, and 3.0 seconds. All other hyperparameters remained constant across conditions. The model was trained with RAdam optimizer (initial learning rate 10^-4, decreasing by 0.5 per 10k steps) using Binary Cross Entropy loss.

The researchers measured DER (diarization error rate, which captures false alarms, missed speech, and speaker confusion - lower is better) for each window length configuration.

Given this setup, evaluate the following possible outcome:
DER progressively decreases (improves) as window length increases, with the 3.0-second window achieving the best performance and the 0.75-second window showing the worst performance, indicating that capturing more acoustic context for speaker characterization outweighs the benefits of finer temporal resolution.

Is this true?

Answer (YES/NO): NO